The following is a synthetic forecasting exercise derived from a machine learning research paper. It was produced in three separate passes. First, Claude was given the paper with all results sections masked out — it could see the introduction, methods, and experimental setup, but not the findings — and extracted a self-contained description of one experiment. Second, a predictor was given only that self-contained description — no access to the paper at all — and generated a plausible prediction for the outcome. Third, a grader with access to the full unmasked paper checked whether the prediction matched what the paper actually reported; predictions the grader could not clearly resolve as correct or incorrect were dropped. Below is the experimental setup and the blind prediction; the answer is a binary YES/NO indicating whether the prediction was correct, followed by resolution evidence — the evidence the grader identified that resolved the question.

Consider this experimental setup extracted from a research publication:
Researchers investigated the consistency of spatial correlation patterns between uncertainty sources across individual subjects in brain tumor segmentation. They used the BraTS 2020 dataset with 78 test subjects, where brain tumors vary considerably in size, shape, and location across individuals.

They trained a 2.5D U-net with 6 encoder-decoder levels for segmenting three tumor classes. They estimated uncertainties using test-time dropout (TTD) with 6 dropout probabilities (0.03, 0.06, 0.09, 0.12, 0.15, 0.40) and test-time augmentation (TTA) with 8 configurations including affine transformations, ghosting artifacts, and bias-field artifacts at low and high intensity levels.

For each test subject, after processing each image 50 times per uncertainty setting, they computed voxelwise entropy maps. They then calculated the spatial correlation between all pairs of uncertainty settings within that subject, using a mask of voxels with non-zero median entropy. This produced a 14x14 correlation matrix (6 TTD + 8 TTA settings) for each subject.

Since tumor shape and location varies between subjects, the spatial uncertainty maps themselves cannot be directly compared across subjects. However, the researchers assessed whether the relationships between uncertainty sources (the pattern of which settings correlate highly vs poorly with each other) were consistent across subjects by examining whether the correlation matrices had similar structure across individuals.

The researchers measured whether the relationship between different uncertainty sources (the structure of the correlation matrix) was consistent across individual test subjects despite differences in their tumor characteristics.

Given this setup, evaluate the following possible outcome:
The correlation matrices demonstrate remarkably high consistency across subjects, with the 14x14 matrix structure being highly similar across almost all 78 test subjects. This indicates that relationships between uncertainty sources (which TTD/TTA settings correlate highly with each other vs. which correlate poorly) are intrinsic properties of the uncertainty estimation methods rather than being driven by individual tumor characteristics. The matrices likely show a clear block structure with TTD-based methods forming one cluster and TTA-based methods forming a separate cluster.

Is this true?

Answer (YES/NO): NO